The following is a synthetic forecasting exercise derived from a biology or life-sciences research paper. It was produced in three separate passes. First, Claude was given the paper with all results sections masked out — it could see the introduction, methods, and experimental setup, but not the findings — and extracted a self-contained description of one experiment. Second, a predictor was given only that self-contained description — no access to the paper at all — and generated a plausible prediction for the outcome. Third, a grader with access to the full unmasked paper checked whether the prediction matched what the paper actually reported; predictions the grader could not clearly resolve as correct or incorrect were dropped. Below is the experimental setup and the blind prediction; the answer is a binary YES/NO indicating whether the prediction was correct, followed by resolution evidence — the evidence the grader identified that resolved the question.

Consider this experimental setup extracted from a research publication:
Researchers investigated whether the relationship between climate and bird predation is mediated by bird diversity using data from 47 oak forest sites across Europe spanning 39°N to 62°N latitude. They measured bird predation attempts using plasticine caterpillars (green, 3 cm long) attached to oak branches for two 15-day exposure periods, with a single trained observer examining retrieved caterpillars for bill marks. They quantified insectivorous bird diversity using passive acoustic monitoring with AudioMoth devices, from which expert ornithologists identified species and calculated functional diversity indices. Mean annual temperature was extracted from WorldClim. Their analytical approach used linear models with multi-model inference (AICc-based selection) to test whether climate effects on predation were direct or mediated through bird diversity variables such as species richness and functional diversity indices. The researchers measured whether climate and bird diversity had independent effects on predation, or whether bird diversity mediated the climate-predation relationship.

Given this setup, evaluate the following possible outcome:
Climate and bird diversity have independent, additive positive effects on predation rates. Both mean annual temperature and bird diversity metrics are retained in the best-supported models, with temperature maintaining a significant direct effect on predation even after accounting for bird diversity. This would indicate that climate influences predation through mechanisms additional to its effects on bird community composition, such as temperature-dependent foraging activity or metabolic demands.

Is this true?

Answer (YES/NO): NO